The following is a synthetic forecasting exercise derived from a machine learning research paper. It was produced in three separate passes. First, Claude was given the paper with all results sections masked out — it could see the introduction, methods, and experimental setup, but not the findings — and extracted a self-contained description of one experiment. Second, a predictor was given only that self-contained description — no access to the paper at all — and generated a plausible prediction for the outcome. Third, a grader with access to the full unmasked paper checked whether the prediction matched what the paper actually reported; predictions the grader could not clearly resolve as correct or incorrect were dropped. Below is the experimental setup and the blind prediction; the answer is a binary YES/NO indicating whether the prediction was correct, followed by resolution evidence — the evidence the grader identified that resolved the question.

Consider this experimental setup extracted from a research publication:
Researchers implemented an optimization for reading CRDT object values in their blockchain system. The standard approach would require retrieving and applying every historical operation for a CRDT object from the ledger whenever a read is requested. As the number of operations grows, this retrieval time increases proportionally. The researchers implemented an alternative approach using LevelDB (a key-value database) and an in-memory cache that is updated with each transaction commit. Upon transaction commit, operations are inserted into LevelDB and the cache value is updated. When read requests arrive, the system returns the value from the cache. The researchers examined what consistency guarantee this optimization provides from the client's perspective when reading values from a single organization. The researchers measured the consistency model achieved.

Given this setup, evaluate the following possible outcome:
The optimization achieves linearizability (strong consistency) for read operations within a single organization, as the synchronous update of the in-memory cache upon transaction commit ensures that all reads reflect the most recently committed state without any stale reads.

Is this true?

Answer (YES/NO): NO